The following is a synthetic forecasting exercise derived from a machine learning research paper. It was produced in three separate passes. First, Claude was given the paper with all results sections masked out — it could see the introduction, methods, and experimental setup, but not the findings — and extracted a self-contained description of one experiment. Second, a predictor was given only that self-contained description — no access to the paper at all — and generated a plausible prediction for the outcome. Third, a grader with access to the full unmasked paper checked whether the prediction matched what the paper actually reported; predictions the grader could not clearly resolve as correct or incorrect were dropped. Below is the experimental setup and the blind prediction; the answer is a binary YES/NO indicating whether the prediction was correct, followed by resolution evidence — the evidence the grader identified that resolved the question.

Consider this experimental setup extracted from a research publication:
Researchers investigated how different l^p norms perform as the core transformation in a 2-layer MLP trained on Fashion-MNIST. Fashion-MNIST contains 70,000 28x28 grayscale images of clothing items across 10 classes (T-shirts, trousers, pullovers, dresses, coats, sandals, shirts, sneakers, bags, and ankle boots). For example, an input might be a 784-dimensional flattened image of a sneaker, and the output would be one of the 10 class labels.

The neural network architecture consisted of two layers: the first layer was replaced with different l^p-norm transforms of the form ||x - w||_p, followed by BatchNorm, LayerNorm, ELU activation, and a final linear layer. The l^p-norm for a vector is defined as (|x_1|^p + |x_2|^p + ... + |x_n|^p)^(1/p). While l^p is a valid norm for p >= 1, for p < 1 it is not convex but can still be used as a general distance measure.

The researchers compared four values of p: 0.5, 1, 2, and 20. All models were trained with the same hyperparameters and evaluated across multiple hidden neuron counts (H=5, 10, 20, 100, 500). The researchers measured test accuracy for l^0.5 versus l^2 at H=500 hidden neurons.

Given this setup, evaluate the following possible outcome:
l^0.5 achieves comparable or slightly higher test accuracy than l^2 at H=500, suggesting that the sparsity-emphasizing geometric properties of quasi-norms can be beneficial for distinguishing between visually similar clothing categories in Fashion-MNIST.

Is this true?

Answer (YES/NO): NO